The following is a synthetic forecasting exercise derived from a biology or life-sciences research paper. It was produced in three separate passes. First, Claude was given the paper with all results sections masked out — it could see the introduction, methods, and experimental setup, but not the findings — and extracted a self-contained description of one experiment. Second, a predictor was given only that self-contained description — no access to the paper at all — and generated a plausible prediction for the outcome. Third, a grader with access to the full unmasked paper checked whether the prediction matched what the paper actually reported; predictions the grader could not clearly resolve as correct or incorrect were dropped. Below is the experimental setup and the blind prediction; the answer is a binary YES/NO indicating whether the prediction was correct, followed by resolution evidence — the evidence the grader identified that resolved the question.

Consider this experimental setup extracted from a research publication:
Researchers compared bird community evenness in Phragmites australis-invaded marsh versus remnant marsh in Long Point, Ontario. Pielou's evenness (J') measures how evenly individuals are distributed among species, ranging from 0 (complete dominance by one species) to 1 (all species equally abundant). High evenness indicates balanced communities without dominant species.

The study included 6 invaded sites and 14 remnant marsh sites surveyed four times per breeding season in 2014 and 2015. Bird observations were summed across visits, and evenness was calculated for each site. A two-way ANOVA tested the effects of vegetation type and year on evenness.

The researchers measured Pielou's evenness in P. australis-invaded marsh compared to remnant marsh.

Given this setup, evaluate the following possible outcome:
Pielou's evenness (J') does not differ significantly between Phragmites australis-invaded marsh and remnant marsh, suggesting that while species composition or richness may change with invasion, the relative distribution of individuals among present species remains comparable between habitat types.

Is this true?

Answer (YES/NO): YES